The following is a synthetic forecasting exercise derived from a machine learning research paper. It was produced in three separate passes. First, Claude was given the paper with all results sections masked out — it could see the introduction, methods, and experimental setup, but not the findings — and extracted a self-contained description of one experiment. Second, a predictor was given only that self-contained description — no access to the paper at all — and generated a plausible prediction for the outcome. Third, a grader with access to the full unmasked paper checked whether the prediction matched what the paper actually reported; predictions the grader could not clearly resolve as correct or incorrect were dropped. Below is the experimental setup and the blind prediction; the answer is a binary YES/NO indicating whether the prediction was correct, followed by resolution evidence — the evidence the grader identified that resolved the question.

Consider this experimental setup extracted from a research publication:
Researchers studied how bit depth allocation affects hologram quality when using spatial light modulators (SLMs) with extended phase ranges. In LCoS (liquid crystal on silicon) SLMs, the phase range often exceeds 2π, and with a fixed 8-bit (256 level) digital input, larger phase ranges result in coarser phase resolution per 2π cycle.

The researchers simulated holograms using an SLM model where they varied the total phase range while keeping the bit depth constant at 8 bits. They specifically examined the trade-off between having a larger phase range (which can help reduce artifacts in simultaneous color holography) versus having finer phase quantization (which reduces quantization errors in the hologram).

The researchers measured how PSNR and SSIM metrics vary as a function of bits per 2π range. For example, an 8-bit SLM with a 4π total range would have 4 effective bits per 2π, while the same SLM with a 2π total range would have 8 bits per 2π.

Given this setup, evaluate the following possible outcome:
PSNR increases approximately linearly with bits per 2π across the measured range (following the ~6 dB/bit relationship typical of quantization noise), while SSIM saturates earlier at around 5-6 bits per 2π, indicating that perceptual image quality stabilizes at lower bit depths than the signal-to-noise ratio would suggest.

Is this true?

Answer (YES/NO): NO